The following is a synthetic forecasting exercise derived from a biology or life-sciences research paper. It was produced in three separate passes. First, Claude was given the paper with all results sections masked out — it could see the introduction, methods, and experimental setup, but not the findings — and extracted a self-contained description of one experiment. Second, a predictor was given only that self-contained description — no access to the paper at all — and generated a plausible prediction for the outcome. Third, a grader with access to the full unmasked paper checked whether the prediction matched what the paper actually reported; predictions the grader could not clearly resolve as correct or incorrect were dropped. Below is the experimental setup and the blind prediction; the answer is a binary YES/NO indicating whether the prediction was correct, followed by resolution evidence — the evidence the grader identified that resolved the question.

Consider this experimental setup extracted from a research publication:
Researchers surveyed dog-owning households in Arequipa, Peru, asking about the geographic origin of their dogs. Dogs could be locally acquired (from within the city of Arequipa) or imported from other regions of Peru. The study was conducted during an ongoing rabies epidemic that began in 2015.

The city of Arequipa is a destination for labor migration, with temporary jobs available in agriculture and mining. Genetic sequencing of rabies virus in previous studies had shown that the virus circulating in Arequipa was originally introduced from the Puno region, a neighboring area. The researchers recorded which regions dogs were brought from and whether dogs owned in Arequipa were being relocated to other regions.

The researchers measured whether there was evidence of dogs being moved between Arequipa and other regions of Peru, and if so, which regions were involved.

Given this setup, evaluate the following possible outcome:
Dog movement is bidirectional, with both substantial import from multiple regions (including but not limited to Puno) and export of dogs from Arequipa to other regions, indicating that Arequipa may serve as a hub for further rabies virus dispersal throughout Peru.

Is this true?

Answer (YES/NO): YES